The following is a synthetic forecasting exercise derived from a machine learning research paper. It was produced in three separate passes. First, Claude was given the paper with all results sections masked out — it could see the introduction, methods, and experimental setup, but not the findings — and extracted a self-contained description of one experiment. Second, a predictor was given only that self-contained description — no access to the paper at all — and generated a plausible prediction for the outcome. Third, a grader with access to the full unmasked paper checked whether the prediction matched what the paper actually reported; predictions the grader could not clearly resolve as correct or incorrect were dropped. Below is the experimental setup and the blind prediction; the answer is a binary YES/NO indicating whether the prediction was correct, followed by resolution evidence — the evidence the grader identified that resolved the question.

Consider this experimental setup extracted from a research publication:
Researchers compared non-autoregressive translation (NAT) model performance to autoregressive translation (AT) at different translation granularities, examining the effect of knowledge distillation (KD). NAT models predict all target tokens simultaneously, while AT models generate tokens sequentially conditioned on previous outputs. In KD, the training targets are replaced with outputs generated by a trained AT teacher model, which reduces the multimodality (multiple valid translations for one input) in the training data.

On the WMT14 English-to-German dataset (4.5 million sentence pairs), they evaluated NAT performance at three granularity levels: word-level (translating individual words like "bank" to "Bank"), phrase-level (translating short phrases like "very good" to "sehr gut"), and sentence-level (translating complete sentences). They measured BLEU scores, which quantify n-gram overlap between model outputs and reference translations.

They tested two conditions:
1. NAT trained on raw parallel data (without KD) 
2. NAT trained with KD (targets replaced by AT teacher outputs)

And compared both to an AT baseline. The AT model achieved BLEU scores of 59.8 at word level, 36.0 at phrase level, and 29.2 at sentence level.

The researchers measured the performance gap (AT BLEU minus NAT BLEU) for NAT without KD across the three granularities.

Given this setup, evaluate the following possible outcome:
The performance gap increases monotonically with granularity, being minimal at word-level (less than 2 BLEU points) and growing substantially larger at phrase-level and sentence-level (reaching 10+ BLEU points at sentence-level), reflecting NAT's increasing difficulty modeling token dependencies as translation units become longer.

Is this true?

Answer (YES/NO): NO